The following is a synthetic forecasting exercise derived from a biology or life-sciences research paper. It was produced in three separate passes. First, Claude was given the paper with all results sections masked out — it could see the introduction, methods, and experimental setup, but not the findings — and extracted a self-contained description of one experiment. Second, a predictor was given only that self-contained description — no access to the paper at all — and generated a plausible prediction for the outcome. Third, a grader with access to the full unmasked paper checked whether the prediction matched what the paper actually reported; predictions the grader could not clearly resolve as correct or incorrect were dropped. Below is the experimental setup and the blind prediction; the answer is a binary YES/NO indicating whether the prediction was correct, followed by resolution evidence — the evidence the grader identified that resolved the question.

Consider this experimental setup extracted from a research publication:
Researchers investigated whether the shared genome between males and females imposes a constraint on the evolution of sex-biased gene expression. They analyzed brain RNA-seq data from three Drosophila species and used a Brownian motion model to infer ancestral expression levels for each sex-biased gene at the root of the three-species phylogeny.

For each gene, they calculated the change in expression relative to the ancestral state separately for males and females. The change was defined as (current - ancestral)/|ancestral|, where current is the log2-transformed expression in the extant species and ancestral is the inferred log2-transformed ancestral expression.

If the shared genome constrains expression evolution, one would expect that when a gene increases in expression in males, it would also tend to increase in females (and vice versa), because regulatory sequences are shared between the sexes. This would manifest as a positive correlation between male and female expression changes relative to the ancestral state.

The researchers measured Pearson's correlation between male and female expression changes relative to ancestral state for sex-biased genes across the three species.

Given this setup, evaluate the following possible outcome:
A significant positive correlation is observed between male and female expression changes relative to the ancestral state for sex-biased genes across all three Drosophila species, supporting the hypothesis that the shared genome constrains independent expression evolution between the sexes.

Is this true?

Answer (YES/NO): YES